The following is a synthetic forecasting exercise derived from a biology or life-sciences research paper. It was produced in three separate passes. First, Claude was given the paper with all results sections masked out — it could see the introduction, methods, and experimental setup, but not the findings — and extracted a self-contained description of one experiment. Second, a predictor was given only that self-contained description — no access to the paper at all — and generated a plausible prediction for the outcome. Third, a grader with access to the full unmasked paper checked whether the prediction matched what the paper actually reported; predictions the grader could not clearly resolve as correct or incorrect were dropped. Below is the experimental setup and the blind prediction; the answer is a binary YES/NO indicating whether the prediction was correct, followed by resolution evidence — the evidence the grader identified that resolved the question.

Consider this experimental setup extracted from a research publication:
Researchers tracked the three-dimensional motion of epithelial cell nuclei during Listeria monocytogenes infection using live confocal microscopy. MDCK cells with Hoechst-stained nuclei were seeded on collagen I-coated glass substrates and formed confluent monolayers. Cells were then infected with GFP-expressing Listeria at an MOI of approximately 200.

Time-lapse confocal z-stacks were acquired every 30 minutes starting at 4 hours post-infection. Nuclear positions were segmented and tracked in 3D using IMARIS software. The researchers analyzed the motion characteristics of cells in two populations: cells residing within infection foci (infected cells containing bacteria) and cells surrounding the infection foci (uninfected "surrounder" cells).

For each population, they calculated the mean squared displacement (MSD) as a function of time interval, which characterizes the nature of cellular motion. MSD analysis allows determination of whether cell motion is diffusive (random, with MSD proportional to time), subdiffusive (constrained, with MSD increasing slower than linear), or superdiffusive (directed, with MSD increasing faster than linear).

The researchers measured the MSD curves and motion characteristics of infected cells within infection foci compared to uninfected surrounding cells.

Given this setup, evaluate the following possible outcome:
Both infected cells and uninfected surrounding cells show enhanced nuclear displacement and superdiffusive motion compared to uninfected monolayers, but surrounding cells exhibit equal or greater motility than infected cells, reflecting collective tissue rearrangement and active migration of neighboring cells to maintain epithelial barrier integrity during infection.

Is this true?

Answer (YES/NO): YES